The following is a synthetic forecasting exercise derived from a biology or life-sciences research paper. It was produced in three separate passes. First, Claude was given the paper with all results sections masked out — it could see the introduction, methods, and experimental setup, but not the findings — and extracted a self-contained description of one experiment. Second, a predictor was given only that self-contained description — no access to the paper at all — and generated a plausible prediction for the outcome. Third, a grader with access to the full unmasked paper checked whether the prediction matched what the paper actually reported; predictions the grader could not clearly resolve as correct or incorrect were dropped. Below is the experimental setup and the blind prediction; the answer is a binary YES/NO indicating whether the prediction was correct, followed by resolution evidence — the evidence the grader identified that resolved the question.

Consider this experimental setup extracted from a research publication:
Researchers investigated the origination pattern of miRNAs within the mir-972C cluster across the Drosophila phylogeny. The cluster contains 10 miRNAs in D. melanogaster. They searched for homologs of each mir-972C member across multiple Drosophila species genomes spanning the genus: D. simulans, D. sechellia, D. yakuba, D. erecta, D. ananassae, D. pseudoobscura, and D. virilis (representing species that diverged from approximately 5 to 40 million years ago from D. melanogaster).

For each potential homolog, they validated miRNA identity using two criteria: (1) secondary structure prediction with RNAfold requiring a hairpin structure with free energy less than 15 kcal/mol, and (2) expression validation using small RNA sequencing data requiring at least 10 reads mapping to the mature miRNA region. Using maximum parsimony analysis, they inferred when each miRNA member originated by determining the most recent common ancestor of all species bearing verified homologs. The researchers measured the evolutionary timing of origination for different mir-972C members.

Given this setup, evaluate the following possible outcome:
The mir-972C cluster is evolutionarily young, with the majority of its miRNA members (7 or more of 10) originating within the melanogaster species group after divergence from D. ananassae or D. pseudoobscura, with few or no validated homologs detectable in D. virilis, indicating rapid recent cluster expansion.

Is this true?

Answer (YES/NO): NO